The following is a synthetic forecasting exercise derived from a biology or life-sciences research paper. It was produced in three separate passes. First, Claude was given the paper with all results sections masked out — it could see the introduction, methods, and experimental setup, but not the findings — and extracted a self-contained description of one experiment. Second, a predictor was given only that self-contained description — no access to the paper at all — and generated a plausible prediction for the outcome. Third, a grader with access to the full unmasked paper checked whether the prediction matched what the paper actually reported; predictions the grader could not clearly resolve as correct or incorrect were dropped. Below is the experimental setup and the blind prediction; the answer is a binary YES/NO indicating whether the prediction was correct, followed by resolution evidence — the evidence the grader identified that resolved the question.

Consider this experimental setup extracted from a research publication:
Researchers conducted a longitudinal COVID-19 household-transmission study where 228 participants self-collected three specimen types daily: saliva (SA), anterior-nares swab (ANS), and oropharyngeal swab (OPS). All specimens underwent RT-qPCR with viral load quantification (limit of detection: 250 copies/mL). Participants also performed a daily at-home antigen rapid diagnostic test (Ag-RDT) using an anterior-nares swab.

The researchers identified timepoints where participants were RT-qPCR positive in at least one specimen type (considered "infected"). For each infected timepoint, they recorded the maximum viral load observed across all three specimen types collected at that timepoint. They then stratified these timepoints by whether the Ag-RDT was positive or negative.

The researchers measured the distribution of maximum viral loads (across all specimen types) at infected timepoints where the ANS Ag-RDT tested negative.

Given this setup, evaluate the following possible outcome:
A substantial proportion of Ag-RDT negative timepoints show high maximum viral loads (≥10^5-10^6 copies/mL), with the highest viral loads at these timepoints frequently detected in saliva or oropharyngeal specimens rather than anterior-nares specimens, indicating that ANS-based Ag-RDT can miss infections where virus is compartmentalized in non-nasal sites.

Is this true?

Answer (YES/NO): YES